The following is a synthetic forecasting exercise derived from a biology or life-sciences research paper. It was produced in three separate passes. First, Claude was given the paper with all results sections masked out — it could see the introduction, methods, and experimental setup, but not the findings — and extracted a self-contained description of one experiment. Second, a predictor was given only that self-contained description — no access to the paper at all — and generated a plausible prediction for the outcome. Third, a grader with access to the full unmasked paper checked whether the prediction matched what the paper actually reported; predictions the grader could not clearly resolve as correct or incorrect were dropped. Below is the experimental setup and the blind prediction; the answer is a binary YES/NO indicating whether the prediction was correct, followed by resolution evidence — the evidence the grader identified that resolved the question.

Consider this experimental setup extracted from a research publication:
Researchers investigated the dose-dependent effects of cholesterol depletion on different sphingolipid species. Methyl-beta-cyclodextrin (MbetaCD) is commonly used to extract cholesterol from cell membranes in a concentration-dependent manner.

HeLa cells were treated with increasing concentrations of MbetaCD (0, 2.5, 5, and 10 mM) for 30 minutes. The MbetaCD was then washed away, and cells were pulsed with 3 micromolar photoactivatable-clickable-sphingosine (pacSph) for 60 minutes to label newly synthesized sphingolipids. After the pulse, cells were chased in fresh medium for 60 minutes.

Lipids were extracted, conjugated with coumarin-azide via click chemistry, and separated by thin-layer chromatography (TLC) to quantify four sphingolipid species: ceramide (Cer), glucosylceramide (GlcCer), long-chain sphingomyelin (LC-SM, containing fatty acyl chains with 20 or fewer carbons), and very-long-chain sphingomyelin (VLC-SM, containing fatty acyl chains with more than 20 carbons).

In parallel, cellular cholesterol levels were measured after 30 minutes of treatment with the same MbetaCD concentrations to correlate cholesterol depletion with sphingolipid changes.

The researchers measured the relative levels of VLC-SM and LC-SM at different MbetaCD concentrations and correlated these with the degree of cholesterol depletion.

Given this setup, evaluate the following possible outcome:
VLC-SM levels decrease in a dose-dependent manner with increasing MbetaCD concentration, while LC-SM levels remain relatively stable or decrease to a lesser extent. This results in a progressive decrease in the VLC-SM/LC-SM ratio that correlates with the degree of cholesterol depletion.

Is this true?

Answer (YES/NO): NO